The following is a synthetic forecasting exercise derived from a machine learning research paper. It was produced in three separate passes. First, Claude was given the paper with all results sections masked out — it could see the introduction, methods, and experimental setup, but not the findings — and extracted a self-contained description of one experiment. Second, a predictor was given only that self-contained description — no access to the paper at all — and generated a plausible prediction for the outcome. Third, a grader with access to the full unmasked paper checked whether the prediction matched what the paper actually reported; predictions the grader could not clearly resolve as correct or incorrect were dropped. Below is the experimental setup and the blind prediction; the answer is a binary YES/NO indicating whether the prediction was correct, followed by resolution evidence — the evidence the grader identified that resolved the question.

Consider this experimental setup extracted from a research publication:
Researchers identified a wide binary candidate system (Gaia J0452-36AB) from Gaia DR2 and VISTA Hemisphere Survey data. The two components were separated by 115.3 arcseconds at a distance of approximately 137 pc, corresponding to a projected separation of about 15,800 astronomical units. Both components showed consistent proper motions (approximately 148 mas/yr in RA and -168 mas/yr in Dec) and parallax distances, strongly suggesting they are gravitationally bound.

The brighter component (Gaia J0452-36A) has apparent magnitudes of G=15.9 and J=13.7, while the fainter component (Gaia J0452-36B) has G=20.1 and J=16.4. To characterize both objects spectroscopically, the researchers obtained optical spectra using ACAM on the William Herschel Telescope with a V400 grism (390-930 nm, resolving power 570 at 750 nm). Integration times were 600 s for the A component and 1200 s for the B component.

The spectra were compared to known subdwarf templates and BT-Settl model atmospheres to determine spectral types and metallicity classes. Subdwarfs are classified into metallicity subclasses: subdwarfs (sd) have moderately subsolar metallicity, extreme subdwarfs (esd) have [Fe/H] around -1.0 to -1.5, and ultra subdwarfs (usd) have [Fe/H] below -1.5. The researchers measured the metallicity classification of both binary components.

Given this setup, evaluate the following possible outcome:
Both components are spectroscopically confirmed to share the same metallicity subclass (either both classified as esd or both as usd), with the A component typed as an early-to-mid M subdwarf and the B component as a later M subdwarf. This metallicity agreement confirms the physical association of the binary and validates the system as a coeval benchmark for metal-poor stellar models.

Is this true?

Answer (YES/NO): NO